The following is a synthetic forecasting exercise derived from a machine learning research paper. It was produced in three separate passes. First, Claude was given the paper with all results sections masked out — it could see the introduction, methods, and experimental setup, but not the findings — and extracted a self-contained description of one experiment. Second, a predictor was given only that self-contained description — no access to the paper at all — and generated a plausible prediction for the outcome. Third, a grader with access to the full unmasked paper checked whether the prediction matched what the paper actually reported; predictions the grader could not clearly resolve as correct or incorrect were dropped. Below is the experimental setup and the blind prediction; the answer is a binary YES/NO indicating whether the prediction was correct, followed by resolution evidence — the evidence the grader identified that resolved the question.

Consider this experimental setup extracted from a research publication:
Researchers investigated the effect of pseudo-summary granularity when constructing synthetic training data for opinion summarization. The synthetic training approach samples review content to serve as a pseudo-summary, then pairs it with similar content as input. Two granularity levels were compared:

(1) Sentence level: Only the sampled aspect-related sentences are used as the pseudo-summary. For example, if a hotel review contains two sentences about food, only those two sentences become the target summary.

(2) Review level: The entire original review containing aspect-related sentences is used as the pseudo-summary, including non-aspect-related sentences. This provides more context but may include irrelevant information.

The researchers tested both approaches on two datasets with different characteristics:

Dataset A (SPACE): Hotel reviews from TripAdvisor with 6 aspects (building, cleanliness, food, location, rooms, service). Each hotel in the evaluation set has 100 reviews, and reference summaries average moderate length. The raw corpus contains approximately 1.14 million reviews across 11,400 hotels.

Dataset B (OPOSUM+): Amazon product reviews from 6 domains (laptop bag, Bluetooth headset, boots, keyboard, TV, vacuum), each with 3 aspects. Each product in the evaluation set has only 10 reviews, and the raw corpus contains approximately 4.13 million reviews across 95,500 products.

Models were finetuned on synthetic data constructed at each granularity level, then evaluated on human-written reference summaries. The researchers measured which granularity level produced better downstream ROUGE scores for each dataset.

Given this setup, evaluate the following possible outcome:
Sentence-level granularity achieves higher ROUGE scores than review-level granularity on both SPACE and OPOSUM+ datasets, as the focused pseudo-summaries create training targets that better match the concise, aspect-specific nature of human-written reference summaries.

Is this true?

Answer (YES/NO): NO